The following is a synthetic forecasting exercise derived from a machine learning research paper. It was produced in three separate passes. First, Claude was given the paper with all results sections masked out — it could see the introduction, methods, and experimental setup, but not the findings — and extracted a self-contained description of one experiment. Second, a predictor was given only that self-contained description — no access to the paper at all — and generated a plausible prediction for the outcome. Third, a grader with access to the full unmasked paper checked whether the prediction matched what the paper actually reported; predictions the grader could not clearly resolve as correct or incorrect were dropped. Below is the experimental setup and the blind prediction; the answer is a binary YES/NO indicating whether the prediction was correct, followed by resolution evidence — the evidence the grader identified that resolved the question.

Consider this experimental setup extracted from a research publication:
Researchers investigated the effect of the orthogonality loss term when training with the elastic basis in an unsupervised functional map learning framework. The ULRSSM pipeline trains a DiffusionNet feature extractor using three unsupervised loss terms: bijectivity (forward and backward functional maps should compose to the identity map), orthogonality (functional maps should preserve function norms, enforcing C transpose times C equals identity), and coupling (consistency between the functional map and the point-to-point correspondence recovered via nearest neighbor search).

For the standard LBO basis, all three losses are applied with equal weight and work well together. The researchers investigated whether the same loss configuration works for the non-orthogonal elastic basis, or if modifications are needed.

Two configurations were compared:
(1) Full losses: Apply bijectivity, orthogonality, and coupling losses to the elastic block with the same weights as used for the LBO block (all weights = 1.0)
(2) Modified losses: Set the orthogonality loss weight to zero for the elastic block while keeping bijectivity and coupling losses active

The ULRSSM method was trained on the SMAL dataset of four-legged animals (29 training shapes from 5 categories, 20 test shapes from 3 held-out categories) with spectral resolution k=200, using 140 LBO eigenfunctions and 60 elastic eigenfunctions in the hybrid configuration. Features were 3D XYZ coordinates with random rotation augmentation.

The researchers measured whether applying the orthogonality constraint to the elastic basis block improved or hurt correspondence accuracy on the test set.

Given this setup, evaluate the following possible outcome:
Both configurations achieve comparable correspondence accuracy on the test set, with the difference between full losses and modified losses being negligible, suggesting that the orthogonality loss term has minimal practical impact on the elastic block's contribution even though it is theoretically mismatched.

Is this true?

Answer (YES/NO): NO